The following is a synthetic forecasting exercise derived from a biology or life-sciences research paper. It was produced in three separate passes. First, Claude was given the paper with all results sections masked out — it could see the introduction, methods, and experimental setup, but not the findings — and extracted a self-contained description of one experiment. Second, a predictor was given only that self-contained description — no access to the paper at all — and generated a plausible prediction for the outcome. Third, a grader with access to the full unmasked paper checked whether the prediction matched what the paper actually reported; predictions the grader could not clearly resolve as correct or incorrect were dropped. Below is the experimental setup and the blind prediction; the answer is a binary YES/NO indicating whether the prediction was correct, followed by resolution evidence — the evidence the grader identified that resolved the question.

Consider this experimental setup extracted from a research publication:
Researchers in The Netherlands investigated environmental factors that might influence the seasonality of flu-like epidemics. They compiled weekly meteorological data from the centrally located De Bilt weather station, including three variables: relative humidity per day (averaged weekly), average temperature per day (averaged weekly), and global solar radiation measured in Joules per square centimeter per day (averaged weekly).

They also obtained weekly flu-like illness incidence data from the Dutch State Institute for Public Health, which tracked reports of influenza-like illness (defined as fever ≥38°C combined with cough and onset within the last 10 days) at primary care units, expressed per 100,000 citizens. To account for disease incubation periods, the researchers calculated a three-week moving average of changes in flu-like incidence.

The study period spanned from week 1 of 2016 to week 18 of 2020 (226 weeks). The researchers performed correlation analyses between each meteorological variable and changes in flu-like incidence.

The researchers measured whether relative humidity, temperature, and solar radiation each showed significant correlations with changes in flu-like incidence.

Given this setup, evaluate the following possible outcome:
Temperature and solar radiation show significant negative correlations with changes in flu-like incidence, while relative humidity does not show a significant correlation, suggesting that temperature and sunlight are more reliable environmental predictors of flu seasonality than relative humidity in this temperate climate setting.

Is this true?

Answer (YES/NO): NO